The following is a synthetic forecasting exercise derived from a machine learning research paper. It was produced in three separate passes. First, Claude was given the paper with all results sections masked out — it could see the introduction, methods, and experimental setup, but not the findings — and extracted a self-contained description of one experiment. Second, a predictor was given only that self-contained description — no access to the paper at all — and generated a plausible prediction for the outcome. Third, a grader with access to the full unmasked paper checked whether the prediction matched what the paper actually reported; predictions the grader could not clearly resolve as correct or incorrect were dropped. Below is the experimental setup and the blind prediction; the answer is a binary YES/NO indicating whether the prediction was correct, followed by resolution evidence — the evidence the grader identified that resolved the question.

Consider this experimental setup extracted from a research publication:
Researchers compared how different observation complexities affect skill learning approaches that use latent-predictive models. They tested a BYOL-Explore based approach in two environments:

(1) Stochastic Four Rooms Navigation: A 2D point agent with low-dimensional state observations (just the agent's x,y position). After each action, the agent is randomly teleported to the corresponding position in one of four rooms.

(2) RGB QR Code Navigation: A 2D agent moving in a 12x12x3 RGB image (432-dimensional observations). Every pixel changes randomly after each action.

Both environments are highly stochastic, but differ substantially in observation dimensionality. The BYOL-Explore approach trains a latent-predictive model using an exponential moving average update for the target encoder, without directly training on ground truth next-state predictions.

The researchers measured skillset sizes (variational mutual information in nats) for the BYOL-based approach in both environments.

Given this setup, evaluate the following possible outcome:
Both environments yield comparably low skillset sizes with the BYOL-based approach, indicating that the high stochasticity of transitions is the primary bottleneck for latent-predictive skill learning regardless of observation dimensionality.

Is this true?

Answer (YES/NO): NO